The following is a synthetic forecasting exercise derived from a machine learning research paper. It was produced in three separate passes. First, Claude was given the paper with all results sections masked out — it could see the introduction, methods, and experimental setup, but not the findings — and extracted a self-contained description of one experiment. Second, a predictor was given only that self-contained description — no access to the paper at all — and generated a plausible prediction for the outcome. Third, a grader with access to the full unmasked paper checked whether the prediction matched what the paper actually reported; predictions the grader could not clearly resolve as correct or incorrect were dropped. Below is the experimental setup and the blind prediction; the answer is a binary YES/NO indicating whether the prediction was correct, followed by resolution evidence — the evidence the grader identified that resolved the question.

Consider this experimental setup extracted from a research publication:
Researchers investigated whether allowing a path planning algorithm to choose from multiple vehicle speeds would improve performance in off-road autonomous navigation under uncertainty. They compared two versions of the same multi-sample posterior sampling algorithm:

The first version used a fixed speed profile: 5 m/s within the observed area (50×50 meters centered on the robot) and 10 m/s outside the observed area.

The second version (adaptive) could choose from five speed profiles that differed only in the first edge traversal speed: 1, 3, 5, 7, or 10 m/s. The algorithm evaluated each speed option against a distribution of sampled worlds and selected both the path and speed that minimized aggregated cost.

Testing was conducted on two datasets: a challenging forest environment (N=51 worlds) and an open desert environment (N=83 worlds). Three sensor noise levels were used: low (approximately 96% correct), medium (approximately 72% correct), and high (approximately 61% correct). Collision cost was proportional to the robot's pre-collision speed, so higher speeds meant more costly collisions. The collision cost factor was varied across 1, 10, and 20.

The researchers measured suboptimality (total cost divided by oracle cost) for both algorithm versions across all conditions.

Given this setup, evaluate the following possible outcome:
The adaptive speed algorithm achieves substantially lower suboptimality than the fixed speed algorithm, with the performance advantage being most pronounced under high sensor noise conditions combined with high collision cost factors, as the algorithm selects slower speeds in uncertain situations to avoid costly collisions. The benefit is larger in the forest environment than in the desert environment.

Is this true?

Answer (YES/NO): NO